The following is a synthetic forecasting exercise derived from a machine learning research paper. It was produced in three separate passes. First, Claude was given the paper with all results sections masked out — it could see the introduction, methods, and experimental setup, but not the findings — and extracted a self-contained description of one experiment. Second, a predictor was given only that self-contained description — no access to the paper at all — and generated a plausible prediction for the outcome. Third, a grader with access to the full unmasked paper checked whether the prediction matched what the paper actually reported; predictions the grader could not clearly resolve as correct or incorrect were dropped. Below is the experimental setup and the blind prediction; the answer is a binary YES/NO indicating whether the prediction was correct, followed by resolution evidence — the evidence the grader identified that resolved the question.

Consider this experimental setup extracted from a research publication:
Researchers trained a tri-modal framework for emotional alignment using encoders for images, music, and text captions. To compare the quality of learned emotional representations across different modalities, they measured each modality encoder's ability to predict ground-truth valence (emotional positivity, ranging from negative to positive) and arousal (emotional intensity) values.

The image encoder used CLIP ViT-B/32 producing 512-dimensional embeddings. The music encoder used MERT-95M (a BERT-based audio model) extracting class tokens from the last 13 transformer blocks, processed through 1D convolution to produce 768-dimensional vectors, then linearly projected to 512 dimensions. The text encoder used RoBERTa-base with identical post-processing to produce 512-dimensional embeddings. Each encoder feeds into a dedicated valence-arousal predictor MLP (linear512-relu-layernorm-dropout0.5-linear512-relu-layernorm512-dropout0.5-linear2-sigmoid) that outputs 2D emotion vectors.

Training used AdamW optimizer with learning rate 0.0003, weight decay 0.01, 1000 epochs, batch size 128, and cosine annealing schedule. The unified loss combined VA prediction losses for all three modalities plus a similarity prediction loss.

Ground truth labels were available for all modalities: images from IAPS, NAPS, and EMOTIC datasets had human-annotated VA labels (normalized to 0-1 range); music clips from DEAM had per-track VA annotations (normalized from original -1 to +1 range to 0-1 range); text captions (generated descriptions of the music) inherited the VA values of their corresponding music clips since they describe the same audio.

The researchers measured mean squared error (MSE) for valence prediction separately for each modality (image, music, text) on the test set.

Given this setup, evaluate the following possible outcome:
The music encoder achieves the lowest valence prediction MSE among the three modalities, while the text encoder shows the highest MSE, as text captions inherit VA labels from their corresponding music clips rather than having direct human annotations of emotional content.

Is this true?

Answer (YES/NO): NO